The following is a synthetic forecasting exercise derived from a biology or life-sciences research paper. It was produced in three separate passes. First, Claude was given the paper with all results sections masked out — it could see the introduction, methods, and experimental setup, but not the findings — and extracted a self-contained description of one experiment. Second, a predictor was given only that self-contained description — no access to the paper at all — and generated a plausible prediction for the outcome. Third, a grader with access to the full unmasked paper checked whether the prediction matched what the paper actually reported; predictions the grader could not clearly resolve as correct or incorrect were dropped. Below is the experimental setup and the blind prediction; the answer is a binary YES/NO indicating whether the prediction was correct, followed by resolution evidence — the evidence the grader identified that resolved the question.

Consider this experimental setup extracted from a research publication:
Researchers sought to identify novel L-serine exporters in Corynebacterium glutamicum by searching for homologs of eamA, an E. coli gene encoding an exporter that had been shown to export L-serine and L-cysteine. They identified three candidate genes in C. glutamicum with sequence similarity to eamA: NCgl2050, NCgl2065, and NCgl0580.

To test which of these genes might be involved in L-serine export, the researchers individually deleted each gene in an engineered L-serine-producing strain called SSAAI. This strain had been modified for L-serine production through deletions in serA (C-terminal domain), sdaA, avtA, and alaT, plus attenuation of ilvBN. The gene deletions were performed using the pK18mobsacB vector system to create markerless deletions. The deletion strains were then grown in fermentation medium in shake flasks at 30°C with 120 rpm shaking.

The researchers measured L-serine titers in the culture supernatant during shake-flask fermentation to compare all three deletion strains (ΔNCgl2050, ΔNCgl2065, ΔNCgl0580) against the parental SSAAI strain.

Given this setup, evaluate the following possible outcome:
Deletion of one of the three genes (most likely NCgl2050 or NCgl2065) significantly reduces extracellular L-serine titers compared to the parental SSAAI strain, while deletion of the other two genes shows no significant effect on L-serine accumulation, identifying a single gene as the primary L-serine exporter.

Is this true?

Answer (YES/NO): NO